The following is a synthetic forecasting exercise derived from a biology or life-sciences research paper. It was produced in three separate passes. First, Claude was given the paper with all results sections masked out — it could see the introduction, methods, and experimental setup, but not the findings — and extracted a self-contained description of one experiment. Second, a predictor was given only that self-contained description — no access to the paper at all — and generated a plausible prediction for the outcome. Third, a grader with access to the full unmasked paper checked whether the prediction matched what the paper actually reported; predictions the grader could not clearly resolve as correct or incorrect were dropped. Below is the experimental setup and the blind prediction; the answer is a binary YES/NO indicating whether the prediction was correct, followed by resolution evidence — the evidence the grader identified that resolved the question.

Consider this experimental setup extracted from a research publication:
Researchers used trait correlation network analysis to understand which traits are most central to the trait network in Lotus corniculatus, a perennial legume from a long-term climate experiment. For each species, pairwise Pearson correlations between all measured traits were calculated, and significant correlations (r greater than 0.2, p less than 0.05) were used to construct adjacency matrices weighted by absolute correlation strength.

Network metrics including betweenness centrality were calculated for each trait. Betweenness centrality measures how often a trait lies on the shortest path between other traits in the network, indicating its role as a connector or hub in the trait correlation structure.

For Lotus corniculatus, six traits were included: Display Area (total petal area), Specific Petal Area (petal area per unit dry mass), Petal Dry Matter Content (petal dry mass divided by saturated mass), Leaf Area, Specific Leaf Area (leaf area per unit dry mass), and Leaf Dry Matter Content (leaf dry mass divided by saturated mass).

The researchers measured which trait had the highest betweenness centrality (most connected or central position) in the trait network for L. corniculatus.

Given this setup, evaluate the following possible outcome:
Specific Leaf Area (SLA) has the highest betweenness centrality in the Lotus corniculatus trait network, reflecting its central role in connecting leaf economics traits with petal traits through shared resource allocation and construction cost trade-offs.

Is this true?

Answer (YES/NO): NO